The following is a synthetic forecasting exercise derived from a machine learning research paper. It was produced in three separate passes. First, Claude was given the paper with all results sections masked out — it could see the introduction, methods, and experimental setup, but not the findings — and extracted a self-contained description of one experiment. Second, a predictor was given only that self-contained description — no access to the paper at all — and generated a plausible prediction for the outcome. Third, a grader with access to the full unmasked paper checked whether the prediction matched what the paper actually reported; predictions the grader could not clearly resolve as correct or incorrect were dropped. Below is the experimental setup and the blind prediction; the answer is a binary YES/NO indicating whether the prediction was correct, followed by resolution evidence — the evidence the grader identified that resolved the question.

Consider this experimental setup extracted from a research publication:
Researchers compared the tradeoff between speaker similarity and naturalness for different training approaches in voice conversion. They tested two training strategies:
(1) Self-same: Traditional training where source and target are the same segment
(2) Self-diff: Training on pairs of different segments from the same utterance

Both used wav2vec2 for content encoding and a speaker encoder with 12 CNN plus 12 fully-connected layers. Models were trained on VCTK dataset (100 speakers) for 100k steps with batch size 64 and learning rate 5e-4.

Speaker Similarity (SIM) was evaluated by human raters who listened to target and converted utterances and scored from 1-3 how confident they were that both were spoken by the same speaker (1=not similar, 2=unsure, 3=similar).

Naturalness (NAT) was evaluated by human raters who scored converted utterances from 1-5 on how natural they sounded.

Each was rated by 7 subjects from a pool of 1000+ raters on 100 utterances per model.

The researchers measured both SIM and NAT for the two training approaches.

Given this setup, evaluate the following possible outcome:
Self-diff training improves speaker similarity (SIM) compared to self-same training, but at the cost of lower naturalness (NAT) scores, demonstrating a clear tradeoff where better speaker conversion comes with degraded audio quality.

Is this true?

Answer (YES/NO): NO